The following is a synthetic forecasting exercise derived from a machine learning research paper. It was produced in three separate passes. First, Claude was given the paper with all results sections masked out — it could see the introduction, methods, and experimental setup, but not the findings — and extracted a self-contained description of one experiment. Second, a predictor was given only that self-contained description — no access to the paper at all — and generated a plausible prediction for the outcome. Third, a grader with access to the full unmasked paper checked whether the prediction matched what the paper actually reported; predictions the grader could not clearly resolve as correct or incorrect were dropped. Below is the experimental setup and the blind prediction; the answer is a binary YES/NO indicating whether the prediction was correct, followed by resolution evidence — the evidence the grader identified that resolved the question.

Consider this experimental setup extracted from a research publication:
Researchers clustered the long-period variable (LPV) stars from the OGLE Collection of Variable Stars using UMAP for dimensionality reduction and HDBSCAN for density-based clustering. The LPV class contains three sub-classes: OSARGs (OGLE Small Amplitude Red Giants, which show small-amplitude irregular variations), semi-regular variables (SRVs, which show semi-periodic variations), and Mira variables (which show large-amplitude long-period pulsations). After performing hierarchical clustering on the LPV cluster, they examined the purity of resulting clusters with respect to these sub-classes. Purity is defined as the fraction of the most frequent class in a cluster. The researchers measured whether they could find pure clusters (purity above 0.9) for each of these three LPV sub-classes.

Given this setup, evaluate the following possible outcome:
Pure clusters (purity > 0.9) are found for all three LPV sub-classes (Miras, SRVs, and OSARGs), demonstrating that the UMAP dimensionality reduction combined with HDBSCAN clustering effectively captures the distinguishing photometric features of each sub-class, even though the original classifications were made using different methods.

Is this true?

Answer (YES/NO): NO